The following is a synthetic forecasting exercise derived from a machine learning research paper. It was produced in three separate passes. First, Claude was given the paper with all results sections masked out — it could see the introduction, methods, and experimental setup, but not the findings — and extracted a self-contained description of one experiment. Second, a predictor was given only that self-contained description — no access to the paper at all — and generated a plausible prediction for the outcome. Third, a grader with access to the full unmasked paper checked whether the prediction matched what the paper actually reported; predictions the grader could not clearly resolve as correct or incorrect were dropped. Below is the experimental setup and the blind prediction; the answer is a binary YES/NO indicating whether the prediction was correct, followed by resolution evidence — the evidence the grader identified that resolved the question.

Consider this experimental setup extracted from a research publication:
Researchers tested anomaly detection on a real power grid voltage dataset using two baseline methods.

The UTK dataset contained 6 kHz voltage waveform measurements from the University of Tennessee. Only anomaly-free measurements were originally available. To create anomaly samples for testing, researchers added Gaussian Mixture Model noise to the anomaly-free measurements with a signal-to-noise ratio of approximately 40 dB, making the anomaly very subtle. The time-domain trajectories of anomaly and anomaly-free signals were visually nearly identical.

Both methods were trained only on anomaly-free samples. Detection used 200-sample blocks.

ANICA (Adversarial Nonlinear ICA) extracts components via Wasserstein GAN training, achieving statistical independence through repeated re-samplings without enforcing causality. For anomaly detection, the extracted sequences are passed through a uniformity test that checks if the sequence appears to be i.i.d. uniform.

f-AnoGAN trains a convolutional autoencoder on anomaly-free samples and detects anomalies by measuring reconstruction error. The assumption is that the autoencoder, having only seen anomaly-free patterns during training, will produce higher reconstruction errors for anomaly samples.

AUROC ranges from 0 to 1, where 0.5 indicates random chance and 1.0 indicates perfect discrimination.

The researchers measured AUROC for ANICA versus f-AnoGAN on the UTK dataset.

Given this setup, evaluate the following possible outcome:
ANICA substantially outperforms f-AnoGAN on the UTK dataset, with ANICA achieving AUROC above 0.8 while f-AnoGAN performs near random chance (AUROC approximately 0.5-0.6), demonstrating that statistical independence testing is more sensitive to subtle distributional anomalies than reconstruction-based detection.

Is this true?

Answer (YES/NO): NO